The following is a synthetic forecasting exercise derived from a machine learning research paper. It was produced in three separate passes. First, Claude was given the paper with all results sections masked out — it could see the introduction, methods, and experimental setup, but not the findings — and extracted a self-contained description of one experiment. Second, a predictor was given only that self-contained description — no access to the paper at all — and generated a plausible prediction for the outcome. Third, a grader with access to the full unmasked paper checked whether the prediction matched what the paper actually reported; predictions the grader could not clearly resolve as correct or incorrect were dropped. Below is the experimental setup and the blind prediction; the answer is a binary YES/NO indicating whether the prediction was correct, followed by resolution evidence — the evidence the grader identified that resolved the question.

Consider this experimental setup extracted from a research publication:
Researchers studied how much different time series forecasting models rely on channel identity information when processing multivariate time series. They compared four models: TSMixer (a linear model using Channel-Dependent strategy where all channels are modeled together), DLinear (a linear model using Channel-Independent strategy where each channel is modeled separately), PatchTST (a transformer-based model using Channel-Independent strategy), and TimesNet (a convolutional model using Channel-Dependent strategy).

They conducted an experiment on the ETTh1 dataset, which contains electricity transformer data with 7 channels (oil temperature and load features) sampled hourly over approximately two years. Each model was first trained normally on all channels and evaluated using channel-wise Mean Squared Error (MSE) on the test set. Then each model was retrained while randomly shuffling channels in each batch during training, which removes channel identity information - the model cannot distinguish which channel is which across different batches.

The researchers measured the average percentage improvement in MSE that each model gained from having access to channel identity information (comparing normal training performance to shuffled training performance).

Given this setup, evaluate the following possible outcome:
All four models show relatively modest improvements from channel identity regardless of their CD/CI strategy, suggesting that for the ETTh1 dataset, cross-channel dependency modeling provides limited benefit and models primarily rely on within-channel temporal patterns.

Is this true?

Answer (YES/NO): NO